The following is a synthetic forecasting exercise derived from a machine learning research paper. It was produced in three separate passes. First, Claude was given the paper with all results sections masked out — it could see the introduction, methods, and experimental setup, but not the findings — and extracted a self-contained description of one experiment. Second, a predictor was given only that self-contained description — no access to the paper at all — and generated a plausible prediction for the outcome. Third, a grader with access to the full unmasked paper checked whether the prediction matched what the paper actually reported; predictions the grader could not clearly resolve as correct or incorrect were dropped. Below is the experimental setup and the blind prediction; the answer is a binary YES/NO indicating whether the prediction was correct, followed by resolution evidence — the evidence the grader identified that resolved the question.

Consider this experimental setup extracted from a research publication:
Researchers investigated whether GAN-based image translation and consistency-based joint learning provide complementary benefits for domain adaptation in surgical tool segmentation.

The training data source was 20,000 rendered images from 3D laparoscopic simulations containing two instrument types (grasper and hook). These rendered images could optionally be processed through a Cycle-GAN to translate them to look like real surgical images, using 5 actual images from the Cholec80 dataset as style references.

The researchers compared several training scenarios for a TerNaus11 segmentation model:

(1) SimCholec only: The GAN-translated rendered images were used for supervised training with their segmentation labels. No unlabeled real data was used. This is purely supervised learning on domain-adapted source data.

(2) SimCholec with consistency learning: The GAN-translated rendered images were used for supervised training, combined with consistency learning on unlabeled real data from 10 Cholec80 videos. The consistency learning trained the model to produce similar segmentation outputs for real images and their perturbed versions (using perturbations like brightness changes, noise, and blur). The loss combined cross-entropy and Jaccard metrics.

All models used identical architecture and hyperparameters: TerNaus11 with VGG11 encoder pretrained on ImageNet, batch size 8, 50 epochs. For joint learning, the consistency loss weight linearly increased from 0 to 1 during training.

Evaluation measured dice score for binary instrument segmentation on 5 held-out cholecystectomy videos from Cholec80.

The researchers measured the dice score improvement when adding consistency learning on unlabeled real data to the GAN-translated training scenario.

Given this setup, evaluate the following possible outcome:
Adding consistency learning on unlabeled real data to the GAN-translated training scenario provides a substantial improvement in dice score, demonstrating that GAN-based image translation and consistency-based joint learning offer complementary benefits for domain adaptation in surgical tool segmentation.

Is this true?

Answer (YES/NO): NO